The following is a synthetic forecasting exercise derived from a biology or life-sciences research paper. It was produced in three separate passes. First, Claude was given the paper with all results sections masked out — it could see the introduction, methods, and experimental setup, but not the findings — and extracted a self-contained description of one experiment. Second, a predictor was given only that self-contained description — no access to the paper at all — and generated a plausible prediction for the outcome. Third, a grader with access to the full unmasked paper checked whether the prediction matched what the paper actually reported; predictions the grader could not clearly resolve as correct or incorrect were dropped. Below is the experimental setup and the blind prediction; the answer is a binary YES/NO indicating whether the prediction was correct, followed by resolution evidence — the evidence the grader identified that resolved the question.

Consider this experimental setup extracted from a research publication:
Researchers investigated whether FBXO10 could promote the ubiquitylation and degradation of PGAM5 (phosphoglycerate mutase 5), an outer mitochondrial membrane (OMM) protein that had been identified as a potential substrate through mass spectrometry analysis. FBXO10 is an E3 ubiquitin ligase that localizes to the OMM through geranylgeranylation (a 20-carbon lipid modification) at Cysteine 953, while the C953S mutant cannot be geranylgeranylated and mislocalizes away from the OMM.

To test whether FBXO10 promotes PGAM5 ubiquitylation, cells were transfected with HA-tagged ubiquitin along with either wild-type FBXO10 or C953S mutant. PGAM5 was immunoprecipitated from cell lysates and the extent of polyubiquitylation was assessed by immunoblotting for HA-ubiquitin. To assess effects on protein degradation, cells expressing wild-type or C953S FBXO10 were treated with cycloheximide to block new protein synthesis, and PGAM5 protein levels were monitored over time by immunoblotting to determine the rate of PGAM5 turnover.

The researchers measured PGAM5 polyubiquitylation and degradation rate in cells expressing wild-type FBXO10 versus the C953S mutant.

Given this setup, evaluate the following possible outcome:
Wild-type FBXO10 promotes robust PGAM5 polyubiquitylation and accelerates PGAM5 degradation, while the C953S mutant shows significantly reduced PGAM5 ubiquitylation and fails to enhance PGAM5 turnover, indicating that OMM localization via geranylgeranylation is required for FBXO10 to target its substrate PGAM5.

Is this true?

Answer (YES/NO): YES